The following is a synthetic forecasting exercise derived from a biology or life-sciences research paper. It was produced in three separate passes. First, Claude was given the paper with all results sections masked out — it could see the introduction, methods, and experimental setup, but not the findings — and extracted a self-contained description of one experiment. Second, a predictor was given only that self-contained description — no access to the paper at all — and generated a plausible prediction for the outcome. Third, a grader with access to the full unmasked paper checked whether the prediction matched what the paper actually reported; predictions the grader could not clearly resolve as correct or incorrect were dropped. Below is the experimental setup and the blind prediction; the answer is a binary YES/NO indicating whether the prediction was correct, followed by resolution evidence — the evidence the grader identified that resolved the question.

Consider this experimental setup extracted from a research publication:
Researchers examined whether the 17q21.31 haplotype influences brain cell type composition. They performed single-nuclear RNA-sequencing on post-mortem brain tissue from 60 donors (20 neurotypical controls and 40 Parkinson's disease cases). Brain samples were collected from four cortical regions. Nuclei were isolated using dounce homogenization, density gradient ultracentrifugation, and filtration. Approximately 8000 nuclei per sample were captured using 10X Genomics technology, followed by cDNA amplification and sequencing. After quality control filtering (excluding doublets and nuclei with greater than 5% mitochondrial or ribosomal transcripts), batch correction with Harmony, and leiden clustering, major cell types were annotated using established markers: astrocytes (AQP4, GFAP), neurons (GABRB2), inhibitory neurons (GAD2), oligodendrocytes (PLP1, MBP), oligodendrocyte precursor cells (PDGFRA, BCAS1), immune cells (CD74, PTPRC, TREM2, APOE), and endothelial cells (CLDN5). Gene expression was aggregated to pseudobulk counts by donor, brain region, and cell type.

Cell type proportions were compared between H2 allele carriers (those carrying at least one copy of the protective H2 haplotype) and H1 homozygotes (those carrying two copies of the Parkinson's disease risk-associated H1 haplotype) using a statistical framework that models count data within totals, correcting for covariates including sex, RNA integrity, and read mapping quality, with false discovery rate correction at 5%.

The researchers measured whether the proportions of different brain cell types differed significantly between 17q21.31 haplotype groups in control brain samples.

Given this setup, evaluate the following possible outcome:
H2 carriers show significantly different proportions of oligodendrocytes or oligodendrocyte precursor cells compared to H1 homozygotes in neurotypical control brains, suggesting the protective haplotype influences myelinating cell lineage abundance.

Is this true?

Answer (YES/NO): NO